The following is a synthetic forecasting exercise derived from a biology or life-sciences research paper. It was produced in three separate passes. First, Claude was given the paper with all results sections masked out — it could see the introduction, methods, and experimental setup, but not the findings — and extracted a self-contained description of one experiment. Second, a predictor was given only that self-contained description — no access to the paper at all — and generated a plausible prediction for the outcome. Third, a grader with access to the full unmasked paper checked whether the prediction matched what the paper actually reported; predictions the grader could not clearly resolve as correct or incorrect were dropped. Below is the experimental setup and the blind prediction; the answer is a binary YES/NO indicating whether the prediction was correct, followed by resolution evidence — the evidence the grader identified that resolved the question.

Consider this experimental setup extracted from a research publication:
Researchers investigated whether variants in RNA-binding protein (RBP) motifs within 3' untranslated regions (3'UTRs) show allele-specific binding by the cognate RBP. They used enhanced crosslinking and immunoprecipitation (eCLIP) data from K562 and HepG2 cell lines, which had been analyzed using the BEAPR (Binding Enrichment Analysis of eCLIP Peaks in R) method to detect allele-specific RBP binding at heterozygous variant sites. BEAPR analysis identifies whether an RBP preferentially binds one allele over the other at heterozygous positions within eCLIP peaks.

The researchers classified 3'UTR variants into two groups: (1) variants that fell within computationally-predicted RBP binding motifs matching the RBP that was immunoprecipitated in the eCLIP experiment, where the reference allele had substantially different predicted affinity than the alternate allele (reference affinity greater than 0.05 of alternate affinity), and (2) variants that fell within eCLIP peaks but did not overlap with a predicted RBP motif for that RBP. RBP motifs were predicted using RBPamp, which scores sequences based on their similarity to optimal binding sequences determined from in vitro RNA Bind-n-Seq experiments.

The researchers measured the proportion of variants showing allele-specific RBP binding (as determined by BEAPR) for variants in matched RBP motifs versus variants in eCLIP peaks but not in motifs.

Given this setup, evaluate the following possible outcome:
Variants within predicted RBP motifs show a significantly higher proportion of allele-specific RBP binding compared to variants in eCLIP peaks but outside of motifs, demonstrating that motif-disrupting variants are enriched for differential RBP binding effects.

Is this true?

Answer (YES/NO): YES